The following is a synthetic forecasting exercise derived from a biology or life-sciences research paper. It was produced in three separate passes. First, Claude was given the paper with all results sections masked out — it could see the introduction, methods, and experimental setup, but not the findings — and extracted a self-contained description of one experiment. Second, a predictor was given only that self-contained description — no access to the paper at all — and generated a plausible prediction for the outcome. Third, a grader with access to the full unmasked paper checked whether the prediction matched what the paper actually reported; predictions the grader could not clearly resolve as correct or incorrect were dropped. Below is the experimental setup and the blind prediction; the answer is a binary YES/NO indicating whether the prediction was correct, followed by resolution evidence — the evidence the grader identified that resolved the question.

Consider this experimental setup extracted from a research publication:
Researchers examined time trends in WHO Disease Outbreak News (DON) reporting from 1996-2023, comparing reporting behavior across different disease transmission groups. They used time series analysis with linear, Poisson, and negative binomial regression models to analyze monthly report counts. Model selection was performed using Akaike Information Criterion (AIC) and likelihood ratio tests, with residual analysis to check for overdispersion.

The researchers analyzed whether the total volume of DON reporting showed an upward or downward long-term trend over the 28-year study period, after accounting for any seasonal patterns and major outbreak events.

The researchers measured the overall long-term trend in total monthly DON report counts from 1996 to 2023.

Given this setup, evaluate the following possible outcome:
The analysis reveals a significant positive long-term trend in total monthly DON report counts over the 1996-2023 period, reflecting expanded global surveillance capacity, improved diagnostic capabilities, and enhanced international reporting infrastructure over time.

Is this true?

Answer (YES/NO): NO